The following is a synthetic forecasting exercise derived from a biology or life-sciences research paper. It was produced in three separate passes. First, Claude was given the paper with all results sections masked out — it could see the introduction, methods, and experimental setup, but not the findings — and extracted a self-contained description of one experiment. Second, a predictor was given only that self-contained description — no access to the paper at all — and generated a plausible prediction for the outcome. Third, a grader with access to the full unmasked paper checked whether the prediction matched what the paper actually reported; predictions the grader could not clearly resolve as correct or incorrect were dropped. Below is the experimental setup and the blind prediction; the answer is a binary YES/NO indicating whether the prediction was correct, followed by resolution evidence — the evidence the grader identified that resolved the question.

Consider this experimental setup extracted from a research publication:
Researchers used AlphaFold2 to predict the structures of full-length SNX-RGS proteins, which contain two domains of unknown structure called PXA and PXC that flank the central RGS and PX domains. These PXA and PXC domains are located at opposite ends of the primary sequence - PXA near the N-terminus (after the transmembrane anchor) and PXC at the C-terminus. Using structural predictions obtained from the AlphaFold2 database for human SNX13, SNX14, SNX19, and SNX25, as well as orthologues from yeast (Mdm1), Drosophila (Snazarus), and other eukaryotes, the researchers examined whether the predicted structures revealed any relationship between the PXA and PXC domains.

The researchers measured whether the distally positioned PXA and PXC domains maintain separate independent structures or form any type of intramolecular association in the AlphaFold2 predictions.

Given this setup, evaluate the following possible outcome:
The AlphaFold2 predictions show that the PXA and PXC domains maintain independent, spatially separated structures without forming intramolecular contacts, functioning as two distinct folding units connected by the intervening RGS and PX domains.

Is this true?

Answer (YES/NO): NO